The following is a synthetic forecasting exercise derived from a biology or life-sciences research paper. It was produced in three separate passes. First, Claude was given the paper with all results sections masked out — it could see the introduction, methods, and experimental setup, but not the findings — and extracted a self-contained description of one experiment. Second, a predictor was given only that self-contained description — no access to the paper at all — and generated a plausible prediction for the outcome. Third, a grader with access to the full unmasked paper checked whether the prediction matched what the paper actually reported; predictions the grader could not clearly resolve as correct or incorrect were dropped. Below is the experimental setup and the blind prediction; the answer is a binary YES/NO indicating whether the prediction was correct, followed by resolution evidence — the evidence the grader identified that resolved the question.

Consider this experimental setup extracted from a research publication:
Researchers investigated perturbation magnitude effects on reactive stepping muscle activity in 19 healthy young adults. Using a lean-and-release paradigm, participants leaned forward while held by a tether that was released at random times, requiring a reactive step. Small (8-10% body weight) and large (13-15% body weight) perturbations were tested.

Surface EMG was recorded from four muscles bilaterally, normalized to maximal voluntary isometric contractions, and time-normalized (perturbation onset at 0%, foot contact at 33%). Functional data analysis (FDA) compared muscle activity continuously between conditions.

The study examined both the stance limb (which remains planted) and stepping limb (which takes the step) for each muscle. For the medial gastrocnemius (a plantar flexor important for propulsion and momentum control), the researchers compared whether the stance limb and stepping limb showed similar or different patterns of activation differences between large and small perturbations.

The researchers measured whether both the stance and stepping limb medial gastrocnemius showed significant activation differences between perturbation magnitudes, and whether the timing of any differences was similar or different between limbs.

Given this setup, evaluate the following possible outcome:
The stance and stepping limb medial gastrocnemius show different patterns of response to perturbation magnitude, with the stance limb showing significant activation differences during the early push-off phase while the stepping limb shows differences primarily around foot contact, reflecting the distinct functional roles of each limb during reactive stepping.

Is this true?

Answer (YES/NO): NO